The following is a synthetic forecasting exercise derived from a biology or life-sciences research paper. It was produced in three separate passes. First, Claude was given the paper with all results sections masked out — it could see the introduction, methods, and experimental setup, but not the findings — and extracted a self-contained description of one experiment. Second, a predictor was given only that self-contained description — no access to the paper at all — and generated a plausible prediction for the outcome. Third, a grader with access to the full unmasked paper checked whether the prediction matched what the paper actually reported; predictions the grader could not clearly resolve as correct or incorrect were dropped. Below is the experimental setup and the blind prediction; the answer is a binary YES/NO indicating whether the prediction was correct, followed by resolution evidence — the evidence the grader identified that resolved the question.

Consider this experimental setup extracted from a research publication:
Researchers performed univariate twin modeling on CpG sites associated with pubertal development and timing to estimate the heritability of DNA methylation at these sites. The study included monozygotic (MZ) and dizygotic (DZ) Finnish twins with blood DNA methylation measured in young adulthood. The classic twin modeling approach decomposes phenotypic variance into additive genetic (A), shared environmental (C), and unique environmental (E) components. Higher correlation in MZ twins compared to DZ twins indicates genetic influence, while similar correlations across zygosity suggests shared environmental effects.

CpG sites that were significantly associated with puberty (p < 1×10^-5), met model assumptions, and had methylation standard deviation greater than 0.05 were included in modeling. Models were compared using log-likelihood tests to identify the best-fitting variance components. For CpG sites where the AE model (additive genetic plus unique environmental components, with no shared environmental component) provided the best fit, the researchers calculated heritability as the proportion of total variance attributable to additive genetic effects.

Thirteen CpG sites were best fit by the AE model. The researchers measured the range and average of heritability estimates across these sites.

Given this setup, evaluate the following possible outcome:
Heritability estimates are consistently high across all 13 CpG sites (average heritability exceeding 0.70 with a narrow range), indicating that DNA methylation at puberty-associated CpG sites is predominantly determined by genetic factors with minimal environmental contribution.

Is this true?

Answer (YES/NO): NO